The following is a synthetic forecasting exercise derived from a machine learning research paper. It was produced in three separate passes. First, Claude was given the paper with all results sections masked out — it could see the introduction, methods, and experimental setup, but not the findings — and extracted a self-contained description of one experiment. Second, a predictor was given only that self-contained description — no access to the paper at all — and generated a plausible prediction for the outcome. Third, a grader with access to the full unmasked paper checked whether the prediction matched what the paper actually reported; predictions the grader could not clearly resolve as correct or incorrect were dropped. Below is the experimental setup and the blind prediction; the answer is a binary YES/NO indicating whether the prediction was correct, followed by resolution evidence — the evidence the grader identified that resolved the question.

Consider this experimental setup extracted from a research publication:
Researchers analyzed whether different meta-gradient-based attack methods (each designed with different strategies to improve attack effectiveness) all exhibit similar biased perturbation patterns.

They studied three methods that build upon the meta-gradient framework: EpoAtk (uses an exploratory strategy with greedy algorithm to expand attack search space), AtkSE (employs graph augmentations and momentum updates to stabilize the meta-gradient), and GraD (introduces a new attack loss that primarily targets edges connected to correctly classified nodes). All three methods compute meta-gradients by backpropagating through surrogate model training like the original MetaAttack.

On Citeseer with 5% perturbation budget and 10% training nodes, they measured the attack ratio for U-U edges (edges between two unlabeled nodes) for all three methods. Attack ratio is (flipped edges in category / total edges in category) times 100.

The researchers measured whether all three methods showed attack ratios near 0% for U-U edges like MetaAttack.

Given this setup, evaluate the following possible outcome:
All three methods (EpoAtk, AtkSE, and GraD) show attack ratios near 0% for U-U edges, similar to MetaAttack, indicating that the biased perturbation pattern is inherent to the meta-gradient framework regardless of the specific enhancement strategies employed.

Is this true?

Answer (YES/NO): YES